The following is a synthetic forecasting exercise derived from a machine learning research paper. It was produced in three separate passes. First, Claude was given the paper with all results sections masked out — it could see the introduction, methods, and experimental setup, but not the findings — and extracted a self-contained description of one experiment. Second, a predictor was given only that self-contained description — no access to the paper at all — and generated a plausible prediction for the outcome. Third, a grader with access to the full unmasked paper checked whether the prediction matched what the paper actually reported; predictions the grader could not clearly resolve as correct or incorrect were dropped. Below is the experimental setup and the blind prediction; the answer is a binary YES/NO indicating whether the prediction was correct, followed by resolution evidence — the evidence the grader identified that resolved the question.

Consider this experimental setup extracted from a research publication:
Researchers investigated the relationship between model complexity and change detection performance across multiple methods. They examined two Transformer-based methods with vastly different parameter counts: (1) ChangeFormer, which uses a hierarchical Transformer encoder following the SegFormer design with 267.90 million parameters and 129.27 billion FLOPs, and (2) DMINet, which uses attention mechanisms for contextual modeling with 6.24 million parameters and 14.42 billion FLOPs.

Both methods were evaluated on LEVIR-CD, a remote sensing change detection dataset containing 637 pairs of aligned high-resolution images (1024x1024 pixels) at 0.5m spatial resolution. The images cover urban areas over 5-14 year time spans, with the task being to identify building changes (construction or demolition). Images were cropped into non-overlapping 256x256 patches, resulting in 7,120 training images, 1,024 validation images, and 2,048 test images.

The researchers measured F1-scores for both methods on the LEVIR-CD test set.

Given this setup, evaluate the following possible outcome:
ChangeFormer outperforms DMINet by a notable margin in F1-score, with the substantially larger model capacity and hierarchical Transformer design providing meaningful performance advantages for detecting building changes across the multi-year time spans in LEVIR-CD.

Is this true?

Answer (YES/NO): NO